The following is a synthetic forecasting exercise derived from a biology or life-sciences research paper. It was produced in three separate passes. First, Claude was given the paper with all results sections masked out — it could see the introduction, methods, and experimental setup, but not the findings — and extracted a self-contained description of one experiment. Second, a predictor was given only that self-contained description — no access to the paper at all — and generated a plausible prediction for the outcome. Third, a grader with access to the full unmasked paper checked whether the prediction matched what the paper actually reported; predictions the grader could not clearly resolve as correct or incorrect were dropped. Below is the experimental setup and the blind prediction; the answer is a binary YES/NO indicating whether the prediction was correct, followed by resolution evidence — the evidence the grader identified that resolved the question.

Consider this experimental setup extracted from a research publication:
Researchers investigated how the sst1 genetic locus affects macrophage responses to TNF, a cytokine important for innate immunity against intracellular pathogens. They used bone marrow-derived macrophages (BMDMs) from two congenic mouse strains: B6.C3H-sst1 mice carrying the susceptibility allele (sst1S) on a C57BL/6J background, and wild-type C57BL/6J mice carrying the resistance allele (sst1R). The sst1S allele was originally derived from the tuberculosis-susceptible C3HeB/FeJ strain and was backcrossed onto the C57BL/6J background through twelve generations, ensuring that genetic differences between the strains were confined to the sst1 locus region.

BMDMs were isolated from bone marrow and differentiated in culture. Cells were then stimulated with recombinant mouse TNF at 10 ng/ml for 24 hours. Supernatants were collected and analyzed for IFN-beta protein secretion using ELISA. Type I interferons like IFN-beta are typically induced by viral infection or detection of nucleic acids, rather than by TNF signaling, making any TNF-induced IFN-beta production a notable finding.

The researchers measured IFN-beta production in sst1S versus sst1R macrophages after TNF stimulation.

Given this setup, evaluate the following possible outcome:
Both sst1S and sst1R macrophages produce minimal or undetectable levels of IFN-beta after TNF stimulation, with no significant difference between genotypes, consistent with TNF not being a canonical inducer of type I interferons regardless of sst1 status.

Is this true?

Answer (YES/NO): NO